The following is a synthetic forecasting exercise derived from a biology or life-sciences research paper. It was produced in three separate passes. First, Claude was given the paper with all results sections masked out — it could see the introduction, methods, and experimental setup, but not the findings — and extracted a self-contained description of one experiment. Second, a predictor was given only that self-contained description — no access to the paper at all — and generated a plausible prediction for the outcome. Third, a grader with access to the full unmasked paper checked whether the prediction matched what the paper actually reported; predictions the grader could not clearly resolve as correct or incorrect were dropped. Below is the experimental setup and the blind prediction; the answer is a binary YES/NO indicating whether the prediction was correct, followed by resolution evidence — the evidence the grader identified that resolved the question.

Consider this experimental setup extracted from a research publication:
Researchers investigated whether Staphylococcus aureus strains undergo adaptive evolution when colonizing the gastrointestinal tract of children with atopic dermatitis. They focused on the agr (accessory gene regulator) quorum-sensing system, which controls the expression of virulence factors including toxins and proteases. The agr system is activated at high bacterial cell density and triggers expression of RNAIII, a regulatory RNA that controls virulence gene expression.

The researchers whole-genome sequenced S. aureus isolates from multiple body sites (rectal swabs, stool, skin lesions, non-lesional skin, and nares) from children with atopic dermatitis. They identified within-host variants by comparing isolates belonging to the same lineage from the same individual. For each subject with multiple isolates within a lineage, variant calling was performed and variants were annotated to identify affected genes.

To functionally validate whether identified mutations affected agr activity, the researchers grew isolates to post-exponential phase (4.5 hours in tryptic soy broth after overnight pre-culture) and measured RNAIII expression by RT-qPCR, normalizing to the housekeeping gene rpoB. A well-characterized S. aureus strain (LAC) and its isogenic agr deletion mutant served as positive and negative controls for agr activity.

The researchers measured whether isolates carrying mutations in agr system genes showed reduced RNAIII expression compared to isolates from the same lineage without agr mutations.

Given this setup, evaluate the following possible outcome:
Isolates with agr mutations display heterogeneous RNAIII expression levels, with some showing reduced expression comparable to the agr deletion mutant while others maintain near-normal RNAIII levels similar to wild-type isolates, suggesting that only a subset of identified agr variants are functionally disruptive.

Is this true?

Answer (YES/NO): NO